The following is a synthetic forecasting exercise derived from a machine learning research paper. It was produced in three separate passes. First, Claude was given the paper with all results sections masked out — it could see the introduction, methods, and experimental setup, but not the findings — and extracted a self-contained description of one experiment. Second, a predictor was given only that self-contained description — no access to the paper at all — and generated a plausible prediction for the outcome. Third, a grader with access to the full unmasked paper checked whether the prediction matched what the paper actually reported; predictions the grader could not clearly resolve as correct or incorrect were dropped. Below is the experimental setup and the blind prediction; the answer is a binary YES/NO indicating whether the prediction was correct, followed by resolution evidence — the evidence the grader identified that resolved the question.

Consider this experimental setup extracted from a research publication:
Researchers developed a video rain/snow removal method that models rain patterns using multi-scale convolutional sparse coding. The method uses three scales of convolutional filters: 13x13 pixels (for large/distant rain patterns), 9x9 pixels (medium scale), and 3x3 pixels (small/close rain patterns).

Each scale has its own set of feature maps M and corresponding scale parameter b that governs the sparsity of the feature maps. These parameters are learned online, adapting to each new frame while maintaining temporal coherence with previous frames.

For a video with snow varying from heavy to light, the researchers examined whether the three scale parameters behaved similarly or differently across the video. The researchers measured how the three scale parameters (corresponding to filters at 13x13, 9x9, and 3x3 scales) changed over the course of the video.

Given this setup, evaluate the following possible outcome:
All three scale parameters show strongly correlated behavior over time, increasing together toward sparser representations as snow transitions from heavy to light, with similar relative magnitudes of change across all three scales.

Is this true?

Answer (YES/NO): NO